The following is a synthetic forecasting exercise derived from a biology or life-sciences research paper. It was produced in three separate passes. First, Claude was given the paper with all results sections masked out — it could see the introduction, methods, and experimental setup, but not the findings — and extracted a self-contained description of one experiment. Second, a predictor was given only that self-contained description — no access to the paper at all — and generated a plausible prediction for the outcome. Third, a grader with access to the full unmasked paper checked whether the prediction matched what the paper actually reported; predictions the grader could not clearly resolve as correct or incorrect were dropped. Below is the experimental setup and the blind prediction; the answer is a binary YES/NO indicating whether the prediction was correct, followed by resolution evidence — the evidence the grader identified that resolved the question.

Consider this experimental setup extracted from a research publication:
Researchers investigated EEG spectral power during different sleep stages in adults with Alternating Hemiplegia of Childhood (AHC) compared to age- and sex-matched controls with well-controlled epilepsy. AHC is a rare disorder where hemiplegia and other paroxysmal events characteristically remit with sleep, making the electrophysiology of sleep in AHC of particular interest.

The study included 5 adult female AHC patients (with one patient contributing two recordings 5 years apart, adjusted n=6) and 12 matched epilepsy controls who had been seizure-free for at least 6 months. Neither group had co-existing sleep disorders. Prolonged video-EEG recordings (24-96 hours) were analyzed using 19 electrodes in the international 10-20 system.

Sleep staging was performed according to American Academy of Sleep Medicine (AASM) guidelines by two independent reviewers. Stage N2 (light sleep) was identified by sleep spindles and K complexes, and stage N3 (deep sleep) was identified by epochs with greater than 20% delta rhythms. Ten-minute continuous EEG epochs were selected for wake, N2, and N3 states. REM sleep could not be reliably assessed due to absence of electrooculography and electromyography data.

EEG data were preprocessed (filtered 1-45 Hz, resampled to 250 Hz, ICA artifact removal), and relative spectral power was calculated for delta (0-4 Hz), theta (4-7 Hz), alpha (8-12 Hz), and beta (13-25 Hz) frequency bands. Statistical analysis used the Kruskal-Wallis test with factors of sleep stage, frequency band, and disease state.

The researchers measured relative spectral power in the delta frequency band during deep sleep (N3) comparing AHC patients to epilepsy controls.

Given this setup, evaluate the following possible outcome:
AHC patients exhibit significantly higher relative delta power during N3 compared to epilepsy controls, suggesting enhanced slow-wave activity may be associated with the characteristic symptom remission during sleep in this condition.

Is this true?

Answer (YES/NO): NO